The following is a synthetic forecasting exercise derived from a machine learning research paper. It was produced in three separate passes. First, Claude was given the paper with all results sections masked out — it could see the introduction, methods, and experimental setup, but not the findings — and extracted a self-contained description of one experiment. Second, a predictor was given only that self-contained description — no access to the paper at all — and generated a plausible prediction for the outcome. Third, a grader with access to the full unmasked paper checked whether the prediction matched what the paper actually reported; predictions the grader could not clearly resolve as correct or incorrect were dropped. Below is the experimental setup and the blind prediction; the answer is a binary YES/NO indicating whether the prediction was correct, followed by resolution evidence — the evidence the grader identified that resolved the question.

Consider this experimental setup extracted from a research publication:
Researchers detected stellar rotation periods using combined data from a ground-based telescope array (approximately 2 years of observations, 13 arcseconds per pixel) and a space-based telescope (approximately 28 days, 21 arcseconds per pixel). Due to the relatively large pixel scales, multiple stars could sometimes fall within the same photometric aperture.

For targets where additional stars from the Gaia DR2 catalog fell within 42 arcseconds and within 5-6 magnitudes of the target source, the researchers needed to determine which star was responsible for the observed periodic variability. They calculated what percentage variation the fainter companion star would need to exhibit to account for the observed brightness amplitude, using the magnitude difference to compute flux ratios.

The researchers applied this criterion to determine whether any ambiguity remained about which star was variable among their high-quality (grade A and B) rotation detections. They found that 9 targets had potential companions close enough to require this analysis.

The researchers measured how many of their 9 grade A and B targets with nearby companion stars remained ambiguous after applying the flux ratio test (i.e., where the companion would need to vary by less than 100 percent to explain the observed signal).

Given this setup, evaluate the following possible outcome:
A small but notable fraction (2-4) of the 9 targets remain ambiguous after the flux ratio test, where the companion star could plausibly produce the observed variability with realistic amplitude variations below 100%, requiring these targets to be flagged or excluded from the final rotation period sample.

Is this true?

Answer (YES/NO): NO